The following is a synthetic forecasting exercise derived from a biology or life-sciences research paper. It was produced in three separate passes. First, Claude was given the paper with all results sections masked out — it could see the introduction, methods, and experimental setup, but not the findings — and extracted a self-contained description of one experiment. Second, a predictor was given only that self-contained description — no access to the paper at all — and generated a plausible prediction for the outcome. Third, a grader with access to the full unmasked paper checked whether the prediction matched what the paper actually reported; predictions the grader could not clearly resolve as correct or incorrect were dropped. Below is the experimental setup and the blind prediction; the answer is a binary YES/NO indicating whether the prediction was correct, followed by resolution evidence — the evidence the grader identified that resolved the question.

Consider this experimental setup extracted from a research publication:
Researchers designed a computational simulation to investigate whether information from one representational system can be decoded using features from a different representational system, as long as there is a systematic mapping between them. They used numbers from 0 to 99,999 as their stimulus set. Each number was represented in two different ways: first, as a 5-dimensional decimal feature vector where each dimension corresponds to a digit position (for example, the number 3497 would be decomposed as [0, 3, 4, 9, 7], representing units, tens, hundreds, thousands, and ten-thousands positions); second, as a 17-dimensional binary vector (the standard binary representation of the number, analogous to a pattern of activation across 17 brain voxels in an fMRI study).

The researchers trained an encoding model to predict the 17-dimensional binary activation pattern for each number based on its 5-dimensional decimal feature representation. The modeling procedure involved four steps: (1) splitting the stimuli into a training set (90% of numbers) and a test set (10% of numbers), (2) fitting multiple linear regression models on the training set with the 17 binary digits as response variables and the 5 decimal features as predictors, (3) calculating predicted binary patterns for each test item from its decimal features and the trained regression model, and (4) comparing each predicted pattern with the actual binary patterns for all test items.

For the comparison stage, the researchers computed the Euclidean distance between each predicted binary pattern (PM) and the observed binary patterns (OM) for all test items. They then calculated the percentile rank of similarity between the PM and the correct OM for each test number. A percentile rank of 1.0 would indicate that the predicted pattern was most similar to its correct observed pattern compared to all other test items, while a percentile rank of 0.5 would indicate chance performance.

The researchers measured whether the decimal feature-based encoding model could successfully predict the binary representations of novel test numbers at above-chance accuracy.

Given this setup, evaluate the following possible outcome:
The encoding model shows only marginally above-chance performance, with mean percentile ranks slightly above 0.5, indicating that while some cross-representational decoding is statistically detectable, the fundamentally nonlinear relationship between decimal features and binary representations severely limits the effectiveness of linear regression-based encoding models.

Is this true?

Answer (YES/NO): NO